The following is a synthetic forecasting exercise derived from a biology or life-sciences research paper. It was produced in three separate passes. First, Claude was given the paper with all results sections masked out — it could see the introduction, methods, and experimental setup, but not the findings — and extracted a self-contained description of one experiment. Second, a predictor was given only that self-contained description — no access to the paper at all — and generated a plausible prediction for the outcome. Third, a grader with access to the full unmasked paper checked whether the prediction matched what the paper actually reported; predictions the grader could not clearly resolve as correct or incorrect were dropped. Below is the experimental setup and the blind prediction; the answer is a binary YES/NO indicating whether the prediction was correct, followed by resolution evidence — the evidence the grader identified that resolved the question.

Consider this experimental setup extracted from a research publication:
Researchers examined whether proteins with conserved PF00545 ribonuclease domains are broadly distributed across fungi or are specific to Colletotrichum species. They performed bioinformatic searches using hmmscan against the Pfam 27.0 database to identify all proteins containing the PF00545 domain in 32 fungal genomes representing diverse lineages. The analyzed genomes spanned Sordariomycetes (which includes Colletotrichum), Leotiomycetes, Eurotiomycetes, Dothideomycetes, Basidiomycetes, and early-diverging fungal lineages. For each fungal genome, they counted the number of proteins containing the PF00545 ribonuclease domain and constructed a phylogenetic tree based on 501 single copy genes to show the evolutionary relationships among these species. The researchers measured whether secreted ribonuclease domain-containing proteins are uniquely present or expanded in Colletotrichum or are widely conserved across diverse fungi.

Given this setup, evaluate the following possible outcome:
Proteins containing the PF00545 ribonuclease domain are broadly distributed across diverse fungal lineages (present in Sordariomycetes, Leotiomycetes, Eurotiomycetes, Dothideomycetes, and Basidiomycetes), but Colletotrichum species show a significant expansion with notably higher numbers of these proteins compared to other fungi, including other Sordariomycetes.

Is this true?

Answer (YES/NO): NO